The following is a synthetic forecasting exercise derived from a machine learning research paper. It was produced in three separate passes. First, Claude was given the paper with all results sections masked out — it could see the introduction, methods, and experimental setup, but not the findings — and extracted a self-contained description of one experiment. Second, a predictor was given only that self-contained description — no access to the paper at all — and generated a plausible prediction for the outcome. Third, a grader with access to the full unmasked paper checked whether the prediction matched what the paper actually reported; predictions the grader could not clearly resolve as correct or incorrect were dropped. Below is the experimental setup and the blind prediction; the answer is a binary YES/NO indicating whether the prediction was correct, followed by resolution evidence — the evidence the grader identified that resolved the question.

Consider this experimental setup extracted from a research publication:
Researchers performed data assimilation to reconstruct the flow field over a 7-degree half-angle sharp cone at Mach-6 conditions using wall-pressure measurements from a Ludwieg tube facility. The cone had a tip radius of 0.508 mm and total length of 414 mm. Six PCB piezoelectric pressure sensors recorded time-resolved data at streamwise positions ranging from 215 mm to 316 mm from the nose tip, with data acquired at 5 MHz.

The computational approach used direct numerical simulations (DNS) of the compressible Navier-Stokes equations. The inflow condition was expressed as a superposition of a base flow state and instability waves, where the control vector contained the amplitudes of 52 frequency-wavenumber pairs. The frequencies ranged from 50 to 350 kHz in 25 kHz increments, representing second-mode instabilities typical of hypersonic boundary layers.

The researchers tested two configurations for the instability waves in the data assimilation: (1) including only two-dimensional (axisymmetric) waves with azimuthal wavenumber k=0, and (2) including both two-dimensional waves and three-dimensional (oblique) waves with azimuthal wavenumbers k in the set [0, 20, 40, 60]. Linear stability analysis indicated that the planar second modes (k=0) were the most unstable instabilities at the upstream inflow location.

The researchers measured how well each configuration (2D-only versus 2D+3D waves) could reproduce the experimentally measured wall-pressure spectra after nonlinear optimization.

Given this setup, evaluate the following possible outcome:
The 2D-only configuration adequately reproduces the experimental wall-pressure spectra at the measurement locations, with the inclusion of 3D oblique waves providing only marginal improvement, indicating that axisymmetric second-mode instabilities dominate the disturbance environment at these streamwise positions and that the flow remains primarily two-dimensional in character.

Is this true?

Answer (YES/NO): NO